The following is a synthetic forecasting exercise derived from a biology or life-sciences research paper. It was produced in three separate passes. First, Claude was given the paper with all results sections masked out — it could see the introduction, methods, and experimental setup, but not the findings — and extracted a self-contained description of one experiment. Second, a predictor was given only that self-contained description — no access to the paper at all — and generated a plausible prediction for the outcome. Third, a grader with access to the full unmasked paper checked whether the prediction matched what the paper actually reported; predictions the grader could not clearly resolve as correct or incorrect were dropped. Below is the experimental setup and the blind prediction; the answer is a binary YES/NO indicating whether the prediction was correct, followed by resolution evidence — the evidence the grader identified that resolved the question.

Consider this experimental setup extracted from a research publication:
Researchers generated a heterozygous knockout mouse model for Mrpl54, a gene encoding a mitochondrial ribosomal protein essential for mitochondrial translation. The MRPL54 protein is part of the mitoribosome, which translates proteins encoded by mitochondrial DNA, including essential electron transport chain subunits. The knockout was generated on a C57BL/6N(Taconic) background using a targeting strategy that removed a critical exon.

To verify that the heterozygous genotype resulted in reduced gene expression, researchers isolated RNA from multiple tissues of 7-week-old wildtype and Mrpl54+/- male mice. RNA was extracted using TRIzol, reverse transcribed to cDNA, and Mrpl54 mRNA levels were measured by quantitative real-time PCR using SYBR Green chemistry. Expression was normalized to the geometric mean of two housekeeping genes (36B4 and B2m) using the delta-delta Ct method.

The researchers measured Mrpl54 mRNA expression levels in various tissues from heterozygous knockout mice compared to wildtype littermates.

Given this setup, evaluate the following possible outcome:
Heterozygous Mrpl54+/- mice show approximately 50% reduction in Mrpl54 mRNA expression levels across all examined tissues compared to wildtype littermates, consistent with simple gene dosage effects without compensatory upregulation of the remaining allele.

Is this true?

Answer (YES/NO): YES